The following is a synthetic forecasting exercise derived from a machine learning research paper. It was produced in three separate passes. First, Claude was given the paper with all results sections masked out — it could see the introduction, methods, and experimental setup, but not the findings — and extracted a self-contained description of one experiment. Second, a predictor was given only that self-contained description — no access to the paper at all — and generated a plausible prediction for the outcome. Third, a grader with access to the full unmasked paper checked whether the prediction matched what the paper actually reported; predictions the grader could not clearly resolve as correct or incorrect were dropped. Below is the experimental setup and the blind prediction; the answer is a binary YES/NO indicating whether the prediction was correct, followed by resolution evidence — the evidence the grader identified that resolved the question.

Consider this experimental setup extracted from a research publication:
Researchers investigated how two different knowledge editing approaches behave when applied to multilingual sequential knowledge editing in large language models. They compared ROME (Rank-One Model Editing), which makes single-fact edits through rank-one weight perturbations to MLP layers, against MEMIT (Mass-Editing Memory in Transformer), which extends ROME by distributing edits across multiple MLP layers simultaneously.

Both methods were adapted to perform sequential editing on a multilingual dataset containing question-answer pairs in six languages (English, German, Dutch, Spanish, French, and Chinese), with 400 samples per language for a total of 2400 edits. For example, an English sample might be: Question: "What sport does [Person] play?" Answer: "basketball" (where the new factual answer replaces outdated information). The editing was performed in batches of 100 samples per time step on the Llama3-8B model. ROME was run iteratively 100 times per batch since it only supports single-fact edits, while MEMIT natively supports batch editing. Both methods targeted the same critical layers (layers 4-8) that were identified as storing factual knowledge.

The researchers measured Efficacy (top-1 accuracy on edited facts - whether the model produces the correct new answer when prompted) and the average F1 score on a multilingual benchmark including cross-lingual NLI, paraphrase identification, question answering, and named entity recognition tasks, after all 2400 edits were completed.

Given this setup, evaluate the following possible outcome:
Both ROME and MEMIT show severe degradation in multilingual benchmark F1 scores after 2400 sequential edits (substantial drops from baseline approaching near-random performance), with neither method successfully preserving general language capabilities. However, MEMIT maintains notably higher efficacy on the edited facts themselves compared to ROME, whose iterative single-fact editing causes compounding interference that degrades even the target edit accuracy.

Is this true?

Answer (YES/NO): YES